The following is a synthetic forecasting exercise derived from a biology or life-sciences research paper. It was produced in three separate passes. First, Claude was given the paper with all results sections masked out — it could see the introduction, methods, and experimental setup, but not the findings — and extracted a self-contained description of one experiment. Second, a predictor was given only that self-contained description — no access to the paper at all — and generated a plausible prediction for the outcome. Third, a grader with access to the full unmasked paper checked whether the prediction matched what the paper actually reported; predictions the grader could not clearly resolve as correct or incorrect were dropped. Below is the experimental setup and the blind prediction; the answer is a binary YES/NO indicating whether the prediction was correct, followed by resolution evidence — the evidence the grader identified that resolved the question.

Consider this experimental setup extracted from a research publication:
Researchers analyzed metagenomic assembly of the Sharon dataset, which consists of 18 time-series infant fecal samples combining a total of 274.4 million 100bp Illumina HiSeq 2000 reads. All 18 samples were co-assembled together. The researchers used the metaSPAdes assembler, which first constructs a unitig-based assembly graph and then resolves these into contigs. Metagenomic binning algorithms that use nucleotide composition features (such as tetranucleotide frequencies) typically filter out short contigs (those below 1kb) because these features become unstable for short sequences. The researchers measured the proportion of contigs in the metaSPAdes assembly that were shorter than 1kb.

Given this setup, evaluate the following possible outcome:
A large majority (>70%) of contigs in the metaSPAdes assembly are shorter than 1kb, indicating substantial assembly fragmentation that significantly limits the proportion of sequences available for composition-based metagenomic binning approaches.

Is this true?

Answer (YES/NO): YES